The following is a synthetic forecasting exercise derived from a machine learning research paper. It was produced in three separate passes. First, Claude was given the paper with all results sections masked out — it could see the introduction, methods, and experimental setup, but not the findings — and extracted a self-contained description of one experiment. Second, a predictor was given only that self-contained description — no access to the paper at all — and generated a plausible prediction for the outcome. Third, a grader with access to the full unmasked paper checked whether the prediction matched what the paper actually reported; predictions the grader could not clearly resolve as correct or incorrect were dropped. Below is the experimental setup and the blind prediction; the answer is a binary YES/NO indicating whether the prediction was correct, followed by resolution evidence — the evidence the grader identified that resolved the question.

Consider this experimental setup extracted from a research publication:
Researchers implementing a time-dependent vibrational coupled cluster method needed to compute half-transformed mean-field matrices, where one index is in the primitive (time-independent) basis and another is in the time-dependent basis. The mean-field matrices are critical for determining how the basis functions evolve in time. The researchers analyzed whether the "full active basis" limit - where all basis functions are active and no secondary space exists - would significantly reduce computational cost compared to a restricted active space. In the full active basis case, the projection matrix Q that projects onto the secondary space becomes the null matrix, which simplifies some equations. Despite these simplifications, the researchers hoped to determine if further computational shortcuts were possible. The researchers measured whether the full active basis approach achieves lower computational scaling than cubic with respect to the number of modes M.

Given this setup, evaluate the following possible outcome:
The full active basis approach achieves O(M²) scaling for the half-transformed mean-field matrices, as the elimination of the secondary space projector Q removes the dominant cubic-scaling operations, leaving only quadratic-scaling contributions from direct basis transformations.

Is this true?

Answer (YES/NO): NO